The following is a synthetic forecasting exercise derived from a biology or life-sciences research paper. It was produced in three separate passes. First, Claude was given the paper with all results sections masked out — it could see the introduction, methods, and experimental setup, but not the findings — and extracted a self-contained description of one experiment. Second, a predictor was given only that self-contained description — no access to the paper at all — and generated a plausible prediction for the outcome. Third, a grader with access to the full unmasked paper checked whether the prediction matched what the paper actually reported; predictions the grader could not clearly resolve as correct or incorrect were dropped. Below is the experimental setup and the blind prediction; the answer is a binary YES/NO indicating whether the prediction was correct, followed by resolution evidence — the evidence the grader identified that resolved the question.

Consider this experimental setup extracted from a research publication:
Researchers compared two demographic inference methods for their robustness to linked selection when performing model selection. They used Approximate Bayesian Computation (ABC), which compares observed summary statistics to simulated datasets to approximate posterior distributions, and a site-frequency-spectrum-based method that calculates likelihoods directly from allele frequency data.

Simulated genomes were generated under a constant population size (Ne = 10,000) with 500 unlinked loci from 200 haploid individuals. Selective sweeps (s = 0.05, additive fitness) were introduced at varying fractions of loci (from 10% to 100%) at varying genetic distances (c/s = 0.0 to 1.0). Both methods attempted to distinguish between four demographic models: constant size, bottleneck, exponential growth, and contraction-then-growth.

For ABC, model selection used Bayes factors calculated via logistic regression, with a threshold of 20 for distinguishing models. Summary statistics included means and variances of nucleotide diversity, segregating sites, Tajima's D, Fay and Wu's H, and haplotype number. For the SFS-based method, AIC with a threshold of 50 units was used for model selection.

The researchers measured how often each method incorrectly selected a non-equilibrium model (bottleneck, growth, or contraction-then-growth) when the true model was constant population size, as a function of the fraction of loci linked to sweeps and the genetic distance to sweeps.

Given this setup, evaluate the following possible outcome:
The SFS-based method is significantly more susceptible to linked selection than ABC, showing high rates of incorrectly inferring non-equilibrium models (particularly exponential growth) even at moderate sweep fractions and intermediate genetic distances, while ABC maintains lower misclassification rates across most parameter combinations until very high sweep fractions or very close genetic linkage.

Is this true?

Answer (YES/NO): NO